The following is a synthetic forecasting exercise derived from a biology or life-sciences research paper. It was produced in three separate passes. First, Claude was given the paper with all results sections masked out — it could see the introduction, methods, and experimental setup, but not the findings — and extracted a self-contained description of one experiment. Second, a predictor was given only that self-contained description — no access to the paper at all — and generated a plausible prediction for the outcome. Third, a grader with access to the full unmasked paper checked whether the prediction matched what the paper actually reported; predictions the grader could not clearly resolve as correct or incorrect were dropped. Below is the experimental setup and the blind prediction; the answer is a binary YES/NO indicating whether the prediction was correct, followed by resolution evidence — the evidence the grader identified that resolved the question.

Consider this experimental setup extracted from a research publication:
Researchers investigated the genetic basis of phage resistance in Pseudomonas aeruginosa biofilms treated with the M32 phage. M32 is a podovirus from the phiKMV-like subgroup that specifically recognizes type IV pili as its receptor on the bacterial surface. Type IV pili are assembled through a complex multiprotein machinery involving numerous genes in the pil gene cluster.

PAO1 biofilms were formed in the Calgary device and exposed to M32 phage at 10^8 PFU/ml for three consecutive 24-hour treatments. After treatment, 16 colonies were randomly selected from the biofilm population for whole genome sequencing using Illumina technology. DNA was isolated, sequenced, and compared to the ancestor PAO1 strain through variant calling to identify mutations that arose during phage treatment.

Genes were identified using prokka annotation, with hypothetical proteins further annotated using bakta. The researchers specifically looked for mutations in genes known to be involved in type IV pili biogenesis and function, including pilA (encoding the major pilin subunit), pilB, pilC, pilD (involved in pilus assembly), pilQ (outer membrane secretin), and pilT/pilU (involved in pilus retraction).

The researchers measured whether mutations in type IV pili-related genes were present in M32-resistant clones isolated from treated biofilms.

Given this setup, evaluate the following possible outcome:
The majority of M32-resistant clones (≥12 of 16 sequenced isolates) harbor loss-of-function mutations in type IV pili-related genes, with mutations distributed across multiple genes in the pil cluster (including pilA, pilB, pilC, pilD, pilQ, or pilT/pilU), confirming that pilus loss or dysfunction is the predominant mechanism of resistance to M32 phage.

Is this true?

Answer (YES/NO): NO